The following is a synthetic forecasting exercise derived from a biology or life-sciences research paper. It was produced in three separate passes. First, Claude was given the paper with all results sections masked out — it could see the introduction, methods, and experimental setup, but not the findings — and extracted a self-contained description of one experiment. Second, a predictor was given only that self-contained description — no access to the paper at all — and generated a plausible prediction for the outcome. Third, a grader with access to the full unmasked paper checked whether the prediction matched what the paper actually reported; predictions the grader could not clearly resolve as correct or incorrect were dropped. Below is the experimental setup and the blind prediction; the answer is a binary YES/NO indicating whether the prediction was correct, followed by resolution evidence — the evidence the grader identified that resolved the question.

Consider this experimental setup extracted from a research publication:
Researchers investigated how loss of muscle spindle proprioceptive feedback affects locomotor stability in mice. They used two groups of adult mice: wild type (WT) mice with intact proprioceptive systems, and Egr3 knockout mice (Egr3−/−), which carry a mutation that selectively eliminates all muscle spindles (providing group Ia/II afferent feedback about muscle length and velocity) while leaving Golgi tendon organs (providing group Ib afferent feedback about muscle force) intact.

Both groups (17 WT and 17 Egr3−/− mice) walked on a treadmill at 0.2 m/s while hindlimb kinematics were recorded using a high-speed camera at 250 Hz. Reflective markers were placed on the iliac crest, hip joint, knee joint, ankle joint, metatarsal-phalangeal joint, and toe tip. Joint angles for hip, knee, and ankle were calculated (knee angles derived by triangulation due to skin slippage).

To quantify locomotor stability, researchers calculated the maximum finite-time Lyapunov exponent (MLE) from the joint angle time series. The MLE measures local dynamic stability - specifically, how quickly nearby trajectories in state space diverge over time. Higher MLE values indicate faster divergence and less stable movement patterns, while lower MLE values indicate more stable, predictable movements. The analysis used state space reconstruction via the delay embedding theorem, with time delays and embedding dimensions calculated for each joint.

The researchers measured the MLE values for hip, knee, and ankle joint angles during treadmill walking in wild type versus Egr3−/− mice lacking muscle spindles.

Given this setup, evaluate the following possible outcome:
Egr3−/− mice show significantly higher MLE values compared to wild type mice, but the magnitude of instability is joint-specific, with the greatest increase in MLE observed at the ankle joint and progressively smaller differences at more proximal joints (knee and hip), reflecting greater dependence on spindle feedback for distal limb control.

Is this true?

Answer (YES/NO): NO